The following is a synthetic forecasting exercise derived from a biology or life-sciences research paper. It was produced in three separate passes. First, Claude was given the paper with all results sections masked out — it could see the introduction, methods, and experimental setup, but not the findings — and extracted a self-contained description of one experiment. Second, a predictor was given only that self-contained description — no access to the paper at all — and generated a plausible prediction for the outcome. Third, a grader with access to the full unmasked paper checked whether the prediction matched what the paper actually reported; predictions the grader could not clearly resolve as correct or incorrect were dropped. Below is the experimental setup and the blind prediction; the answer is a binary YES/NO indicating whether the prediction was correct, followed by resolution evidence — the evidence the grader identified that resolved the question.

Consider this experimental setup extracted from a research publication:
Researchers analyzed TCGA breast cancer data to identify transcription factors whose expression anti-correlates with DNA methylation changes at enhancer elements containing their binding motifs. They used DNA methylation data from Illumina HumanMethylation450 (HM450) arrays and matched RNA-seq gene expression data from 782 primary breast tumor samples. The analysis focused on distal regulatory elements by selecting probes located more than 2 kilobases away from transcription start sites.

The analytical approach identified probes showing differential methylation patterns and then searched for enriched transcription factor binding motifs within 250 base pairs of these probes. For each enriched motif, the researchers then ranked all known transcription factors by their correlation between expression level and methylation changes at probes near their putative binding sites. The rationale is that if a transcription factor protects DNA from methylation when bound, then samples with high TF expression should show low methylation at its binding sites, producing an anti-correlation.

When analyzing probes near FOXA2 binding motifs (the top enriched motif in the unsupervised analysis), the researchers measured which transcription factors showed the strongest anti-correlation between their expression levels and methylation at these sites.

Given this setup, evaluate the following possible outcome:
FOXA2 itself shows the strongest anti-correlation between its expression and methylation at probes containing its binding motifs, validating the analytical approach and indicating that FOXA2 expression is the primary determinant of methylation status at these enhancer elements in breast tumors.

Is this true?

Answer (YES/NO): NO